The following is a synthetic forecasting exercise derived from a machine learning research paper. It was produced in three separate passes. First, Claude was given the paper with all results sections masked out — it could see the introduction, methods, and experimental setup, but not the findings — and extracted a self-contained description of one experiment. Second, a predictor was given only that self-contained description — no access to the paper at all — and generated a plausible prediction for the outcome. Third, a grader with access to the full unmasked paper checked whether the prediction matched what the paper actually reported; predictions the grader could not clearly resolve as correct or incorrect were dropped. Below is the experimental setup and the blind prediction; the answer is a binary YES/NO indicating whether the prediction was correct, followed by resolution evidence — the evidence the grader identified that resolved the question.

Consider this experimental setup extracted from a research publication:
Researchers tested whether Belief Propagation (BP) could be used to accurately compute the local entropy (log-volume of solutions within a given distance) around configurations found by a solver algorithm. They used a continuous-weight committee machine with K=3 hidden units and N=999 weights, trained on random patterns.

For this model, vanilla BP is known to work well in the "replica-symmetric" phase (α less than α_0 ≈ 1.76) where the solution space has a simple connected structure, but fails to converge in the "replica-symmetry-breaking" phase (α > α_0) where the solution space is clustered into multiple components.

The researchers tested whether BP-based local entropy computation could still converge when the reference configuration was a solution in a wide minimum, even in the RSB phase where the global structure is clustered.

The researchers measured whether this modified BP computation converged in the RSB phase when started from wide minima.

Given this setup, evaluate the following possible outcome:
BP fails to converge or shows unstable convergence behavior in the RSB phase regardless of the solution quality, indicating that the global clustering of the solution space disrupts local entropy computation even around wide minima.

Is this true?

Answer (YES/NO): NO